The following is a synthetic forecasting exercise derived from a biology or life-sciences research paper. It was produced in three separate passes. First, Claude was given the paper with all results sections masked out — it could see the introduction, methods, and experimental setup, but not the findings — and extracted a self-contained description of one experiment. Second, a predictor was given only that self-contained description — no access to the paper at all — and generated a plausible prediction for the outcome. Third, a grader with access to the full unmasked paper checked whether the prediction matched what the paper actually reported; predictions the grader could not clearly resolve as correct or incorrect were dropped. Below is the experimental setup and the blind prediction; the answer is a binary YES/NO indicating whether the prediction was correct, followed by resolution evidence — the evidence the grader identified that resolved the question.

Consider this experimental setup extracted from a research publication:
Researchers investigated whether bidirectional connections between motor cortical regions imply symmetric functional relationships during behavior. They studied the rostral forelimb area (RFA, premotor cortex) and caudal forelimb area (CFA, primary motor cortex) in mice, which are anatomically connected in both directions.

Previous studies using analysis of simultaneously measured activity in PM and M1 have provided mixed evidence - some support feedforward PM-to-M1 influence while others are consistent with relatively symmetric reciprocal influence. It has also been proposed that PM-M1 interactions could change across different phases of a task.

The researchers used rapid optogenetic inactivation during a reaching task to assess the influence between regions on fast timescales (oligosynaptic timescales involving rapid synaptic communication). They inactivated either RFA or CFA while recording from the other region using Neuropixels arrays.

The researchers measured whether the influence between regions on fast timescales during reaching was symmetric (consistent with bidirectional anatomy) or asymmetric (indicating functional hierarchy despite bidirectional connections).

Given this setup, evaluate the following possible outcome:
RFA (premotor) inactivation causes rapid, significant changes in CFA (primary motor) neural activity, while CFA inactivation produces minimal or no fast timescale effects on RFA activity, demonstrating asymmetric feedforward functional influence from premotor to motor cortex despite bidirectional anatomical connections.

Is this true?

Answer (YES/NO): NO